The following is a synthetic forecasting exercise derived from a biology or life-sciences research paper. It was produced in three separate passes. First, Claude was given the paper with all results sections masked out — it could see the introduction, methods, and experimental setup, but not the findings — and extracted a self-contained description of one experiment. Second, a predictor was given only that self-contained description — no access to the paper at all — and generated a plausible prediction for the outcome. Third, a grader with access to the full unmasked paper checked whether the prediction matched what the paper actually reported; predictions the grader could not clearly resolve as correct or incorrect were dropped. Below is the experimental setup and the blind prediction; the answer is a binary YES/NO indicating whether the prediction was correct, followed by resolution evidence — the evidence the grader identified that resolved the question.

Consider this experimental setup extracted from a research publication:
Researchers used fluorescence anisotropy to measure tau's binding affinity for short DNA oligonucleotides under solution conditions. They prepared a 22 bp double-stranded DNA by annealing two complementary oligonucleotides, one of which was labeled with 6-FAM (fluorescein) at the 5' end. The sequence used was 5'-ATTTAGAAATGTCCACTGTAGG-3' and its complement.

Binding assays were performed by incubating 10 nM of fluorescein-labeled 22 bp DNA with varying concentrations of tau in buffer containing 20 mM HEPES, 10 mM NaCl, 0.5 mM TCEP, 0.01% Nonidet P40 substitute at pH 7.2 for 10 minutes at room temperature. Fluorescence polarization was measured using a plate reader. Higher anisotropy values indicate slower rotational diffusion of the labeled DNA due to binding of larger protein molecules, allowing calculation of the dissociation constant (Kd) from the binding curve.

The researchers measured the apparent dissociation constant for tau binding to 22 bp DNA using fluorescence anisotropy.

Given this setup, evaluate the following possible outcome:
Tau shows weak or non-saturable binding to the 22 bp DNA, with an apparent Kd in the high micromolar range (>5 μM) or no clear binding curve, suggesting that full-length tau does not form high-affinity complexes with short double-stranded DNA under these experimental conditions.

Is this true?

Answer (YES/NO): NO